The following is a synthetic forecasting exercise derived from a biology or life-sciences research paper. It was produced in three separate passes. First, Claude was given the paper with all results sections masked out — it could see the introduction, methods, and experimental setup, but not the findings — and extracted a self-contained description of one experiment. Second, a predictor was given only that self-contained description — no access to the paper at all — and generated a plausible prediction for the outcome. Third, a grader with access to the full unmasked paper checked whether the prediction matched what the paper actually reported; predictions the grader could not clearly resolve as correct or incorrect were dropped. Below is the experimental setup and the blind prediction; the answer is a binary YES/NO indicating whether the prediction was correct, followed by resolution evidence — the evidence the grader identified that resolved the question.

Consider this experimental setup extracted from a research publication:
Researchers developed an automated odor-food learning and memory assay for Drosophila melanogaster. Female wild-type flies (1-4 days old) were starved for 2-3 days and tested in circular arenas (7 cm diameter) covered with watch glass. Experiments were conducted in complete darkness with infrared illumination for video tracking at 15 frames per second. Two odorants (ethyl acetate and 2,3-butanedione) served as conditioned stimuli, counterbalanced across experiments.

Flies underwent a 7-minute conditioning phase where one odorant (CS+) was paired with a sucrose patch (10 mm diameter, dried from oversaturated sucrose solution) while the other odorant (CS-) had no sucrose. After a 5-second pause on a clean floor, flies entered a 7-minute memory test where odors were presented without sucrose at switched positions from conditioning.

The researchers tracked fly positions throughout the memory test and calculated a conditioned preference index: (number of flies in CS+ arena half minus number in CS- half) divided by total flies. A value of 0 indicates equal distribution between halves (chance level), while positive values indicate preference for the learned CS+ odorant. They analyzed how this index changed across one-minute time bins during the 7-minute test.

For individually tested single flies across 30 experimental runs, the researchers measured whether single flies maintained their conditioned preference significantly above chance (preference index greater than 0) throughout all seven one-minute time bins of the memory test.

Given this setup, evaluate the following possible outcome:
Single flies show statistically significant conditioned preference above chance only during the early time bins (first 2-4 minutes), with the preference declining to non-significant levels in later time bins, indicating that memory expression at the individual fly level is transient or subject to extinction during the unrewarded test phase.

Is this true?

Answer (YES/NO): NO